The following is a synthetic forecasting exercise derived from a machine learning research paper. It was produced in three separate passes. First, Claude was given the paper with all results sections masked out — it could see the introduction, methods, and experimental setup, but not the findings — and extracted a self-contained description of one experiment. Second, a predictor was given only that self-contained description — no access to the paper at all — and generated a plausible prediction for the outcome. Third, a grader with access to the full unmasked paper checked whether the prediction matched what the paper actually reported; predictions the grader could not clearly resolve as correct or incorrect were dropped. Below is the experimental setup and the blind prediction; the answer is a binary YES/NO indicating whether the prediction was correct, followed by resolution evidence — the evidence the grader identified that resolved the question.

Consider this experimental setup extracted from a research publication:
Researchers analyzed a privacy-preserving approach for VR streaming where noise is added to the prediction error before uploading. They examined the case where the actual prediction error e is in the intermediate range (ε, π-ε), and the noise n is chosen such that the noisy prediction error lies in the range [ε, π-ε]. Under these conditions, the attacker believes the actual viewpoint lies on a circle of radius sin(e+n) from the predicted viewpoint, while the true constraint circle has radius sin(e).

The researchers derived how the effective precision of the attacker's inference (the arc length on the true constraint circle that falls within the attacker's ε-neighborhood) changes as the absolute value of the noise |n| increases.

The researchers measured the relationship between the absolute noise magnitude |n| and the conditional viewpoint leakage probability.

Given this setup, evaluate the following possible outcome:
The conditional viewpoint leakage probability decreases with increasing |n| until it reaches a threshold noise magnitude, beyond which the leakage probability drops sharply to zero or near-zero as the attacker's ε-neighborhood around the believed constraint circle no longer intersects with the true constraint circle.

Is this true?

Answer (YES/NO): YES